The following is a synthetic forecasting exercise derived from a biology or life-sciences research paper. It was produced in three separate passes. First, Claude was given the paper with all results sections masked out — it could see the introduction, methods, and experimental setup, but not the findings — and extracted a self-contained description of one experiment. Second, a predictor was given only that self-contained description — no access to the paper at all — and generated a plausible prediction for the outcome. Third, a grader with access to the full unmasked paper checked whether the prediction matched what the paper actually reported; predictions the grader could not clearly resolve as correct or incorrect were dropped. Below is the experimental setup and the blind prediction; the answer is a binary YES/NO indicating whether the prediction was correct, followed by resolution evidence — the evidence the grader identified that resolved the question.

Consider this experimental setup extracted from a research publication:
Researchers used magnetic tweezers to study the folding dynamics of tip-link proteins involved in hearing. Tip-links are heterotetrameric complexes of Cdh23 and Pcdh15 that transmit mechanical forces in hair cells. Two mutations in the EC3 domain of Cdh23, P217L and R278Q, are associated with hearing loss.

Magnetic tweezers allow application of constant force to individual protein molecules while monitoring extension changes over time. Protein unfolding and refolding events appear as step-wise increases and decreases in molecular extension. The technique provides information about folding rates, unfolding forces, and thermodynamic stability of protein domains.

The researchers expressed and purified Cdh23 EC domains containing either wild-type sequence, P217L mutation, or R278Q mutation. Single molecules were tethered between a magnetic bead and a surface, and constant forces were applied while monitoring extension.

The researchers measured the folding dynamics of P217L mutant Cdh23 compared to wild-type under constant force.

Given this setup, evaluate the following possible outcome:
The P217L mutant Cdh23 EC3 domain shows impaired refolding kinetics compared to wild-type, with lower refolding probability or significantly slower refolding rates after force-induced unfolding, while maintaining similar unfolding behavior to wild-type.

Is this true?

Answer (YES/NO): NO